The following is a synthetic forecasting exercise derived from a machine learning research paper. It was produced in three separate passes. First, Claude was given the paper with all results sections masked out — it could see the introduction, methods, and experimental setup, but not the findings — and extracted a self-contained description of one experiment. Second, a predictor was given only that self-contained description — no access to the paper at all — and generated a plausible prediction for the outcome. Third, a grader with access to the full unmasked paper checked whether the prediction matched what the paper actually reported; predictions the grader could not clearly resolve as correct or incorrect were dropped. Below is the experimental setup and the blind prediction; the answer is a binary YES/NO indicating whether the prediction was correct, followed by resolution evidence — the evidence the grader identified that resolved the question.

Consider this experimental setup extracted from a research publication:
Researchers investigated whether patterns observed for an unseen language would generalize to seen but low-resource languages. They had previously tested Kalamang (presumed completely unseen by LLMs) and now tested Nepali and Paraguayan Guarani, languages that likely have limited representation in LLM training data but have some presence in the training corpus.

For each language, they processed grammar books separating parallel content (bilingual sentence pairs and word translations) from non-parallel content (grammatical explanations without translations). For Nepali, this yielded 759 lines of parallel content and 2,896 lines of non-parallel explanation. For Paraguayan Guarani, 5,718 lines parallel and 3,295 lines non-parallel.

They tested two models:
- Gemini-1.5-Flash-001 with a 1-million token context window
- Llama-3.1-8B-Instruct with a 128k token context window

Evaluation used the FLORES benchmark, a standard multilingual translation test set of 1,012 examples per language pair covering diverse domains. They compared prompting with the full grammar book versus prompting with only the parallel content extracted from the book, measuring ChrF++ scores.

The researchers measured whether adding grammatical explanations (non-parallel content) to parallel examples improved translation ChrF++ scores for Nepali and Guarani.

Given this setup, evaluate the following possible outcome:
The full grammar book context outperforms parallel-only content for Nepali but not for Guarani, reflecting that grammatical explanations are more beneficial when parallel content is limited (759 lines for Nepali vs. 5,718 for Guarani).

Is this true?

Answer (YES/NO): NO